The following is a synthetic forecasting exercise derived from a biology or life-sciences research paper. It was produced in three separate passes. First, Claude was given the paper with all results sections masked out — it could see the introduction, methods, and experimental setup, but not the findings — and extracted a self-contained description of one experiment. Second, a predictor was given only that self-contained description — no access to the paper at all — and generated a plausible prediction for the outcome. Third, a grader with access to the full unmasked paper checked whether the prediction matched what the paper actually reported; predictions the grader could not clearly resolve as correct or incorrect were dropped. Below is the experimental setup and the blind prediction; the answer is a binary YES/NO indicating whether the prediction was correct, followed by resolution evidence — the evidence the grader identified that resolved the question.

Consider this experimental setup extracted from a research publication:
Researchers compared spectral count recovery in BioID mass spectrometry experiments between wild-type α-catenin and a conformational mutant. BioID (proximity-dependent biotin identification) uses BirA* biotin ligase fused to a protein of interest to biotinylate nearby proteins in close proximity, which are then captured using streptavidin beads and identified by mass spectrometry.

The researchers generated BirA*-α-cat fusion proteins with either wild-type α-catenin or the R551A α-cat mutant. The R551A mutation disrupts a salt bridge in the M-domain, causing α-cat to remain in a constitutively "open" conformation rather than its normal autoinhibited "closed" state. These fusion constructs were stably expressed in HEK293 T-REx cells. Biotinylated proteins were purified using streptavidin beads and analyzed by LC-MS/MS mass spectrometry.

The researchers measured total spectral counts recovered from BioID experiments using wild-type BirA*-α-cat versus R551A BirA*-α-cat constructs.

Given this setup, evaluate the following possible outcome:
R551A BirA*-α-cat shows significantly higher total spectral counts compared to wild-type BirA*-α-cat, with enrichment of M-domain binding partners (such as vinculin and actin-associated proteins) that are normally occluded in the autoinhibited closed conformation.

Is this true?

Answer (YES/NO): NO